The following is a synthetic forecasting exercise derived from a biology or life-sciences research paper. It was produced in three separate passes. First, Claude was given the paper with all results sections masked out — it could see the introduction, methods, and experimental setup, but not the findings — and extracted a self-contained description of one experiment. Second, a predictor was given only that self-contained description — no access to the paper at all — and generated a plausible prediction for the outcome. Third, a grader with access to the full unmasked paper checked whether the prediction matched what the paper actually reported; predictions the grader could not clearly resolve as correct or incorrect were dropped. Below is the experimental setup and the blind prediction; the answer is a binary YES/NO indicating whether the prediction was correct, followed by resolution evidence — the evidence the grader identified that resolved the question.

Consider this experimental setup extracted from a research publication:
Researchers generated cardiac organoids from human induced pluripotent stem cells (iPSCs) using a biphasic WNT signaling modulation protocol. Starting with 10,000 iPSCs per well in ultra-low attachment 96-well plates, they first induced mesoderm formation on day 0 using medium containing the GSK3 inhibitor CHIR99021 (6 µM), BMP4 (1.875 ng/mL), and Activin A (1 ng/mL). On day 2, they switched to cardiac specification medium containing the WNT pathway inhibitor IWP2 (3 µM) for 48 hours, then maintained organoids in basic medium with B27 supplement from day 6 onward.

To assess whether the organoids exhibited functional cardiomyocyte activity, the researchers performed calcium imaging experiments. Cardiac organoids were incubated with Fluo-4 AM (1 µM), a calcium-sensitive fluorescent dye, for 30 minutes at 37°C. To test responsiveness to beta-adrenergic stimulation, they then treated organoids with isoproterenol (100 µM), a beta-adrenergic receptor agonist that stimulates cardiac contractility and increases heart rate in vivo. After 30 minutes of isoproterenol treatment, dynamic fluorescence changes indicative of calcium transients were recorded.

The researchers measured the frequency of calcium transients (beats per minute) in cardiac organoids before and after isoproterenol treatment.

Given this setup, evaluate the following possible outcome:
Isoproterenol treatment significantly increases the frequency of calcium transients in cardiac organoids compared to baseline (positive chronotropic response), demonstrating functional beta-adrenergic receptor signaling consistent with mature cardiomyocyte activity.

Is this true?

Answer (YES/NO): YES